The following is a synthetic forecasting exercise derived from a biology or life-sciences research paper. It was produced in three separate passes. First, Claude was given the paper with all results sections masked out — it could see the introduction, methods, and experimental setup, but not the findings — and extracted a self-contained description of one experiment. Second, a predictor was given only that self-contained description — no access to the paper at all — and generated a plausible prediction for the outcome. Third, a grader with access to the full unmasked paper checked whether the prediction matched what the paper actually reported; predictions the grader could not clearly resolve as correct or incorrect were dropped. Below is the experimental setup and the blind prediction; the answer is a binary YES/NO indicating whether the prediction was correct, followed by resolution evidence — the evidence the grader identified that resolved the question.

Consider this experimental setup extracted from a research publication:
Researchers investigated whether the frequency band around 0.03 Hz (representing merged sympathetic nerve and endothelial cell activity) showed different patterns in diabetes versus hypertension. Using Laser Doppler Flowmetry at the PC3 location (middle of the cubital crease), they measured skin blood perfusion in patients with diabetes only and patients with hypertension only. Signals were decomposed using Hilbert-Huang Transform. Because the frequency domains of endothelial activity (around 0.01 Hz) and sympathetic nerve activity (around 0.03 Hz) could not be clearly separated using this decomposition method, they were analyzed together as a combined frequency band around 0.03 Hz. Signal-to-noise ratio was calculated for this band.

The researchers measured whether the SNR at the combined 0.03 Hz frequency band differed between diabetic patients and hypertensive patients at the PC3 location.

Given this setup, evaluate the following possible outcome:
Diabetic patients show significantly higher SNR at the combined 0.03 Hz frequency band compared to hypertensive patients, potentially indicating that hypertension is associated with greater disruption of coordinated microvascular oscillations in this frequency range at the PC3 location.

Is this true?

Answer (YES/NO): NO